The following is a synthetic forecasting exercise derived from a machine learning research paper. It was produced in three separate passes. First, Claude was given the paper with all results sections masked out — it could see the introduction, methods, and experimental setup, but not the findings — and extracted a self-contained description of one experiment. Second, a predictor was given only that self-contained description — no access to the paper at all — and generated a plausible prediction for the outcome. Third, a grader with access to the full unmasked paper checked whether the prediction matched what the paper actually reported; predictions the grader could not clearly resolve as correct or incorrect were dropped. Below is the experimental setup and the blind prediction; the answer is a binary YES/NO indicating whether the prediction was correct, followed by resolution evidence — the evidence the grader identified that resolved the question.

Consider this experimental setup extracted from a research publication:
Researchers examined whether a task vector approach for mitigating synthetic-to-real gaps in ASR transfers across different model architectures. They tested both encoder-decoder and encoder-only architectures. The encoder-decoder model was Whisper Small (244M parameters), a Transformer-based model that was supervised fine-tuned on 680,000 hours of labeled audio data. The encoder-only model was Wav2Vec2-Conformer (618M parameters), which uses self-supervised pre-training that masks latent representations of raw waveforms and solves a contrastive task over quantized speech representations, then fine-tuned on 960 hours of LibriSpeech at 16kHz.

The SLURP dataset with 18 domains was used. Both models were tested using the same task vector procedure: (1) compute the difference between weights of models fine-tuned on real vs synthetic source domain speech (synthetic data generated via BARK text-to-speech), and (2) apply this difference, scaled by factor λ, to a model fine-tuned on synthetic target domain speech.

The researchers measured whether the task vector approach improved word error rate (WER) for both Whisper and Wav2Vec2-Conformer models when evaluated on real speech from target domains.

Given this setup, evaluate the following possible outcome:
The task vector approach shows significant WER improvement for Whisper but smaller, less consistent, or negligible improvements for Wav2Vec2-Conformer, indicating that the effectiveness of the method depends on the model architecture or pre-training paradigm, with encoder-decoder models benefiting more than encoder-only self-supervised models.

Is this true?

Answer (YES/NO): NO